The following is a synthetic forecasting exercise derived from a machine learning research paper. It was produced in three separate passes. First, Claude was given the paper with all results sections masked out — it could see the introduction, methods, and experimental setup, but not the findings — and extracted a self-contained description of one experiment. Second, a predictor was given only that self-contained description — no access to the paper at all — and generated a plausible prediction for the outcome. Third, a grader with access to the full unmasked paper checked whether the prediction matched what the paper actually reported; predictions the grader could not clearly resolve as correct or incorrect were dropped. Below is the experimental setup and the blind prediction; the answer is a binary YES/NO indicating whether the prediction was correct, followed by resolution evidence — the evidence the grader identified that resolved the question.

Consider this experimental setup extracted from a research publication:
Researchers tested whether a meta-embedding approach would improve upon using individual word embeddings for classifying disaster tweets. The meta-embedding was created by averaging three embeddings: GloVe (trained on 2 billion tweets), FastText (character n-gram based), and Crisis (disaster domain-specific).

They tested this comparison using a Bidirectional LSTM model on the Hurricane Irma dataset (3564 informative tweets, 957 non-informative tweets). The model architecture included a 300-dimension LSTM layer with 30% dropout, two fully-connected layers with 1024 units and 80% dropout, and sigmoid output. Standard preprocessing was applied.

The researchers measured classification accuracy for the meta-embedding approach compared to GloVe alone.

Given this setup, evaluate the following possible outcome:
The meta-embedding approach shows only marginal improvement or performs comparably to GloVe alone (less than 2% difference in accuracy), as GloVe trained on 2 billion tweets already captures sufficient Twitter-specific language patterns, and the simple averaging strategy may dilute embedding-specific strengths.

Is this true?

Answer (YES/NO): NO